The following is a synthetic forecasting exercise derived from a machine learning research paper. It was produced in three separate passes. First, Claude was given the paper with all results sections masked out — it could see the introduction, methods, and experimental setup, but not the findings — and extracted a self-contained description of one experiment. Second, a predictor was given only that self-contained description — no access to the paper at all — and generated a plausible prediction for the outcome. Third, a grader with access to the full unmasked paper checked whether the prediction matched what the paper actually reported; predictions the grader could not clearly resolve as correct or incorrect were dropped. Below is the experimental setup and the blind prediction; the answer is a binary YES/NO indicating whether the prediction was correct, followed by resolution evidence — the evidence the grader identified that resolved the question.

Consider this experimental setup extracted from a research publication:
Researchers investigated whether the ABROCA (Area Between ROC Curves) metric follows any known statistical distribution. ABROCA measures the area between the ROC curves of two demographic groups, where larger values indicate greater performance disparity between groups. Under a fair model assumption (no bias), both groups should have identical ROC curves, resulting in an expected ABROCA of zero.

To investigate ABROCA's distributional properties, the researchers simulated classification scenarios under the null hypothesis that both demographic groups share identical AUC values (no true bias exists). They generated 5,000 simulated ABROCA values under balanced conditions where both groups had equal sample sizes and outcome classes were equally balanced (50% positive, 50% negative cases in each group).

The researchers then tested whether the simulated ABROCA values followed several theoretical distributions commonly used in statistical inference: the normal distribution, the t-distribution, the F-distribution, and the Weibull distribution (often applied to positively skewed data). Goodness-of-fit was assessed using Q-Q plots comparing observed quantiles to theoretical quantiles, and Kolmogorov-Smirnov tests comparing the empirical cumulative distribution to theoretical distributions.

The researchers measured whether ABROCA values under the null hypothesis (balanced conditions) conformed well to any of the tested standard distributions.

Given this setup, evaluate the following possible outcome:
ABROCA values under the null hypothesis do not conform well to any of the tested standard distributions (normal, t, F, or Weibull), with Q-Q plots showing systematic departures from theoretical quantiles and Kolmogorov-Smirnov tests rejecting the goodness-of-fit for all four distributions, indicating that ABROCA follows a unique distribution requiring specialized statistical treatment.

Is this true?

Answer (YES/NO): YES